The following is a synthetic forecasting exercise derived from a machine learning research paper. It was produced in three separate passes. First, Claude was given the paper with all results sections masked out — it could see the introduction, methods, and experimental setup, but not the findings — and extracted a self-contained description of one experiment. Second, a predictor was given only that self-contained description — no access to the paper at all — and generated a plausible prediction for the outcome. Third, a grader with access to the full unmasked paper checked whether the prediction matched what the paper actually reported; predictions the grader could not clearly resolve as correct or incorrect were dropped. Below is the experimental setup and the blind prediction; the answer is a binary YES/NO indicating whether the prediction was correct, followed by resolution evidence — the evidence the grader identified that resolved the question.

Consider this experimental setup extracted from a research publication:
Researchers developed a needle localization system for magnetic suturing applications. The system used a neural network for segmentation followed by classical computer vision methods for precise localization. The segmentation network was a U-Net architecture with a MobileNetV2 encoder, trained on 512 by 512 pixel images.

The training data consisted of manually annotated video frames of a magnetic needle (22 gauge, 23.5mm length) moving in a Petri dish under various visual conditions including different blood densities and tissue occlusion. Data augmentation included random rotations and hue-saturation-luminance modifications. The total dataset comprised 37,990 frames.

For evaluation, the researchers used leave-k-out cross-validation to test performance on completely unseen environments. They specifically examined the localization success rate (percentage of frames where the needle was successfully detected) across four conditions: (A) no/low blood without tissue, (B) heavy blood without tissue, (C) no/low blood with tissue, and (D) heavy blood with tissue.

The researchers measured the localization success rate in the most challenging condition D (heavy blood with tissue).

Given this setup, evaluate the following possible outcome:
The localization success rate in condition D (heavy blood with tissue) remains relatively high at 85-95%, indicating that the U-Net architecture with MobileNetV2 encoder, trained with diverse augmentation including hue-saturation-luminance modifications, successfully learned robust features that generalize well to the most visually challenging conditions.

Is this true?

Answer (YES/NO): NO